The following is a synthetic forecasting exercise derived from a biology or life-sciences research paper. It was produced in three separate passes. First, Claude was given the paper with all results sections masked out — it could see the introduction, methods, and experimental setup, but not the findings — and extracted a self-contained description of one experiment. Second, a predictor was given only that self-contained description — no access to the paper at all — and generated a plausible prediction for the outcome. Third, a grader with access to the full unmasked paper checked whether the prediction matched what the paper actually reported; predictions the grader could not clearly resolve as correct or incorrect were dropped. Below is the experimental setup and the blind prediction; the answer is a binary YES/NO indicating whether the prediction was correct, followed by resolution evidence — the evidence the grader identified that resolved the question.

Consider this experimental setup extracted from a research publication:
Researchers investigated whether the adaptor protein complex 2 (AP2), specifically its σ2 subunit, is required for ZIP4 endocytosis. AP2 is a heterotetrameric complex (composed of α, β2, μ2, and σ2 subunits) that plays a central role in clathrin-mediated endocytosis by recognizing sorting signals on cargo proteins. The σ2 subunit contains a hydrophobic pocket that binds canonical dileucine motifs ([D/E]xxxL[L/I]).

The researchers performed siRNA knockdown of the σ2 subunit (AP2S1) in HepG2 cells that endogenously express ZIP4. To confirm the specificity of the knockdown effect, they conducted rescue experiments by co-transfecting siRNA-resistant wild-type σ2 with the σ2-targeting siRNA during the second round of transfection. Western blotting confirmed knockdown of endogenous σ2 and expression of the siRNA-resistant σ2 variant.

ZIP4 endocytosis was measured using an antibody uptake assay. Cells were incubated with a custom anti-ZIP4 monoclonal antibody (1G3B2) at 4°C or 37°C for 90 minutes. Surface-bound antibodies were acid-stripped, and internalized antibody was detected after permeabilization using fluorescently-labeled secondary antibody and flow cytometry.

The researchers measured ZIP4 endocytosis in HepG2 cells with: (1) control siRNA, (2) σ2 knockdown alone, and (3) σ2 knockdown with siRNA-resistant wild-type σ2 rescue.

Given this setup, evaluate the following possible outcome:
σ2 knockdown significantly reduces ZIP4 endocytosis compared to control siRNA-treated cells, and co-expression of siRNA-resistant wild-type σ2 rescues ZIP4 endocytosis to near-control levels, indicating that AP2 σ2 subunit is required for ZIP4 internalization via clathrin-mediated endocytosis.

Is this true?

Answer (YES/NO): NO